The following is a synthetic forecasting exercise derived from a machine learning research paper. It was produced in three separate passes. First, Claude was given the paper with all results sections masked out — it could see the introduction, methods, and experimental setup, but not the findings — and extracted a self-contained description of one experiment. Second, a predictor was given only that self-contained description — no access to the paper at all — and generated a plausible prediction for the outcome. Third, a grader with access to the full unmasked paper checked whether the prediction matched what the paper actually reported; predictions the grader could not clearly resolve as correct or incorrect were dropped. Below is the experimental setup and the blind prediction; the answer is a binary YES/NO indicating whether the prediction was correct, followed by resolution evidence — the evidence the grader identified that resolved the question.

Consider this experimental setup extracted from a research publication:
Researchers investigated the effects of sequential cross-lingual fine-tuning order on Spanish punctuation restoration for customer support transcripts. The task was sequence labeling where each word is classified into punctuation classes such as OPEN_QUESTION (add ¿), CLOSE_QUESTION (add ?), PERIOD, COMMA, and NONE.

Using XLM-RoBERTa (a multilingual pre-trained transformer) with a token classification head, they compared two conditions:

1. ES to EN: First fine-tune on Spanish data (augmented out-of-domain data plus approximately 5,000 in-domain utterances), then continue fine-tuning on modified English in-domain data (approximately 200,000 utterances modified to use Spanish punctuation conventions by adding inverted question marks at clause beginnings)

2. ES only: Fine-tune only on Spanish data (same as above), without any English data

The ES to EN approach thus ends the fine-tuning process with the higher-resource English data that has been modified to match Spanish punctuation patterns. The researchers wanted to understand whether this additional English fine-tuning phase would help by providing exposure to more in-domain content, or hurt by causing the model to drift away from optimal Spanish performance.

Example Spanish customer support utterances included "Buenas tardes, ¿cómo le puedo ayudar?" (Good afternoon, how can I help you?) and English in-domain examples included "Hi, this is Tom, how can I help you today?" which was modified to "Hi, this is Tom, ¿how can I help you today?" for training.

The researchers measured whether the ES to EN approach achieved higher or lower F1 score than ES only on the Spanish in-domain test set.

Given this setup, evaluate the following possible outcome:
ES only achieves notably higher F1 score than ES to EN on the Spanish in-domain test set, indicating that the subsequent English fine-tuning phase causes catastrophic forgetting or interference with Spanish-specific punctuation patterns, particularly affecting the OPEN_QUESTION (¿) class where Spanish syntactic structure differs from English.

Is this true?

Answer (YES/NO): NO